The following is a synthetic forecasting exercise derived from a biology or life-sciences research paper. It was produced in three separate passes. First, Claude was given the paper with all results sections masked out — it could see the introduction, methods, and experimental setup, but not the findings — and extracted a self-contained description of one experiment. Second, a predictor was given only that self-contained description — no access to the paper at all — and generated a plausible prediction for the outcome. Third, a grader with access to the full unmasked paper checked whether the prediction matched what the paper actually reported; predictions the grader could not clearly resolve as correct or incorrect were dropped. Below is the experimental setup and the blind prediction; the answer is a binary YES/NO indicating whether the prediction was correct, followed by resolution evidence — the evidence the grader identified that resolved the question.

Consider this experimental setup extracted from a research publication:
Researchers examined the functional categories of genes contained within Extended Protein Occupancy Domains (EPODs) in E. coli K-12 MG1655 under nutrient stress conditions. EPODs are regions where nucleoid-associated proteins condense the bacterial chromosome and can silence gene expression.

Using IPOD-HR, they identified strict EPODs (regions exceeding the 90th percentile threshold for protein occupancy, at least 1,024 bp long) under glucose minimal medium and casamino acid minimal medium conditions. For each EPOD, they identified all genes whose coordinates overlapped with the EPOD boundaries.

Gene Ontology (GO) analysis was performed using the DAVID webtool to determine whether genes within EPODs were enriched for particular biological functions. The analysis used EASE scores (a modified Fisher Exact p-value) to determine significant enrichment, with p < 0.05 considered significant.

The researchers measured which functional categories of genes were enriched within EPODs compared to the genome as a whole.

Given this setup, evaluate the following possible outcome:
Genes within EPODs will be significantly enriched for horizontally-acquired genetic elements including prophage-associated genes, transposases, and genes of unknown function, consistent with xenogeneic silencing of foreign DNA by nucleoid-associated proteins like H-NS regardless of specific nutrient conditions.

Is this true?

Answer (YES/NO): NO